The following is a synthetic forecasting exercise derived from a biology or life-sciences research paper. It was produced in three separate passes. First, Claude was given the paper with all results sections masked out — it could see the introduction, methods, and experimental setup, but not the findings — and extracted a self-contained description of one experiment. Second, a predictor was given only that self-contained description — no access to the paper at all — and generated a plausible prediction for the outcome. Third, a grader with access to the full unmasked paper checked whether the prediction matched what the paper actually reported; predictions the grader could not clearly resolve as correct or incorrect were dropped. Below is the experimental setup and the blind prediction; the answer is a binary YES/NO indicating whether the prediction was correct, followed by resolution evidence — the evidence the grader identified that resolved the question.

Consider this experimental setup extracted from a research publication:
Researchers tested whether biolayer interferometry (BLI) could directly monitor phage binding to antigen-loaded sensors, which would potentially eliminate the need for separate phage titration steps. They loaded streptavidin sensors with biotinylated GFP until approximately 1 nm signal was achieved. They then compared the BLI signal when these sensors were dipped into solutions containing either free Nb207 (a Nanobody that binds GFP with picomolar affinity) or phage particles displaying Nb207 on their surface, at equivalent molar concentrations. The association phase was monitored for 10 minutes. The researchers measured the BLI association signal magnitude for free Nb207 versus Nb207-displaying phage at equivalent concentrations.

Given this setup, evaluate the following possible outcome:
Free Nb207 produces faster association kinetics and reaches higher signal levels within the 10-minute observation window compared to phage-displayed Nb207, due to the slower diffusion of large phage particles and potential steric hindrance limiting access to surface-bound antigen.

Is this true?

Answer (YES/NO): NO